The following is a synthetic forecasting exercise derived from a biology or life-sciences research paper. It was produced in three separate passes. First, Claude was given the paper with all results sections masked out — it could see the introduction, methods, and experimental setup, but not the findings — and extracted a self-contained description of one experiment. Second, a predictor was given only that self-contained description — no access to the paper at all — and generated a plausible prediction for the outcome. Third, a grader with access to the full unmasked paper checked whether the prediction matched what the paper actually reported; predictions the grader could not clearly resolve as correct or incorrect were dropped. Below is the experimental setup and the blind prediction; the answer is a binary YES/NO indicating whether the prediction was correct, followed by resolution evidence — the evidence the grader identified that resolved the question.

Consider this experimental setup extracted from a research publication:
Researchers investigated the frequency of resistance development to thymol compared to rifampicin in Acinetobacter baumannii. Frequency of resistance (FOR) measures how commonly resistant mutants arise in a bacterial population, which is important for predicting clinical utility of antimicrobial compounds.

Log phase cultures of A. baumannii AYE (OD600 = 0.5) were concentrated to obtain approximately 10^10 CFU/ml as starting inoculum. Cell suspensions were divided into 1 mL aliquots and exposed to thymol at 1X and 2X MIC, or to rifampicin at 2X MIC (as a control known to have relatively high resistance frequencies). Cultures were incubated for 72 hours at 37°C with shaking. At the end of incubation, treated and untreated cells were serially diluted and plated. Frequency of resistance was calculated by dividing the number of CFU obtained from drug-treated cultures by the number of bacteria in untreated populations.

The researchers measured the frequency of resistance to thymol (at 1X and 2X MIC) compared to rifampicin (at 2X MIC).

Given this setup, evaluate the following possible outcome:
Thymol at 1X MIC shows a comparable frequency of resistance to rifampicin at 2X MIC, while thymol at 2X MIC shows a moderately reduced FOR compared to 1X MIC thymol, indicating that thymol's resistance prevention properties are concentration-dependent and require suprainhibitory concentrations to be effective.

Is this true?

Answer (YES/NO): NO